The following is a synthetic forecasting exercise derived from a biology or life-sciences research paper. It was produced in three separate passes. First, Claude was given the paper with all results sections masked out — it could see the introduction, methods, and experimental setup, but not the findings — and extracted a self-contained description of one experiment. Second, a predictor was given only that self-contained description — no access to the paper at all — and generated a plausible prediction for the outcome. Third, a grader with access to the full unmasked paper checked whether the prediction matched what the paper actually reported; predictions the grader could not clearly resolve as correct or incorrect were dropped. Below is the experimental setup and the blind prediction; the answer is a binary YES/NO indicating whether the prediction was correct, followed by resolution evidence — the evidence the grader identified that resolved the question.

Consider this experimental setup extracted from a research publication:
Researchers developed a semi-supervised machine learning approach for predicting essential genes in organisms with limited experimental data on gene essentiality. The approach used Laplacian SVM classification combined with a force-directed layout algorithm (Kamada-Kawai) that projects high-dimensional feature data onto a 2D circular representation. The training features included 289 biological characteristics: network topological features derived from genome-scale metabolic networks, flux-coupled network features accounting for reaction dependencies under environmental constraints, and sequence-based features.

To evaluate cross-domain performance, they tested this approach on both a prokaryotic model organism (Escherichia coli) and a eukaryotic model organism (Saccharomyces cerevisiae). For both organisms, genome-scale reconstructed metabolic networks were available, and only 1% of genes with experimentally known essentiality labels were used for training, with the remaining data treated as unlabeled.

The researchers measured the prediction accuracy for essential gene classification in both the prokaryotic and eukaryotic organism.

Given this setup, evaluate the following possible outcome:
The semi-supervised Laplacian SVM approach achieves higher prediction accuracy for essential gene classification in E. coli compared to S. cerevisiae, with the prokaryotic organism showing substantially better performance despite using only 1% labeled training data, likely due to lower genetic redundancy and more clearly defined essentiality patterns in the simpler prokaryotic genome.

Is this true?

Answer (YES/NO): NO